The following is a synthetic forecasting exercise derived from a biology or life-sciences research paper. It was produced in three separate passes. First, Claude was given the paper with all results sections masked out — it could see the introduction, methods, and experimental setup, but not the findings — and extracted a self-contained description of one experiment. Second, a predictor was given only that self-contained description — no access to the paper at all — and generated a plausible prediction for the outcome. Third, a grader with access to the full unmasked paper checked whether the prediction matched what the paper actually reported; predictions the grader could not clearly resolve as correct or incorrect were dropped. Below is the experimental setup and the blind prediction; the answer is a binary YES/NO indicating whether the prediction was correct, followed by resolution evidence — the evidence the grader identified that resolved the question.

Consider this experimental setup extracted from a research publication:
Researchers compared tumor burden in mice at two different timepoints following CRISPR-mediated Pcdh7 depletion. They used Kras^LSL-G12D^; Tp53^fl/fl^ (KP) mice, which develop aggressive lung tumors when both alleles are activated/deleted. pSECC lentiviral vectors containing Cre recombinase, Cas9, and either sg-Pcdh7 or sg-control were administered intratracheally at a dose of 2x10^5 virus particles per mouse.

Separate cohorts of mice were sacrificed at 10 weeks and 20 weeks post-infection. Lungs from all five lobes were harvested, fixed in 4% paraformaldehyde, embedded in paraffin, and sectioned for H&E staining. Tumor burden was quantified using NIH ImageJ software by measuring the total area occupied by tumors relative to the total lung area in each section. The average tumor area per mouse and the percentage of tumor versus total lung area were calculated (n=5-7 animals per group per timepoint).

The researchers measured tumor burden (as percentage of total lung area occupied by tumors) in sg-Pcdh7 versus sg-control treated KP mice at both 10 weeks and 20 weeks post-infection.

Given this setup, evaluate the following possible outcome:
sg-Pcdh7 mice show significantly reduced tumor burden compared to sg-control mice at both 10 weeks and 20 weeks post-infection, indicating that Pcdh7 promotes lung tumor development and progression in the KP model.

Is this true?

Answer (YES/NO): NO